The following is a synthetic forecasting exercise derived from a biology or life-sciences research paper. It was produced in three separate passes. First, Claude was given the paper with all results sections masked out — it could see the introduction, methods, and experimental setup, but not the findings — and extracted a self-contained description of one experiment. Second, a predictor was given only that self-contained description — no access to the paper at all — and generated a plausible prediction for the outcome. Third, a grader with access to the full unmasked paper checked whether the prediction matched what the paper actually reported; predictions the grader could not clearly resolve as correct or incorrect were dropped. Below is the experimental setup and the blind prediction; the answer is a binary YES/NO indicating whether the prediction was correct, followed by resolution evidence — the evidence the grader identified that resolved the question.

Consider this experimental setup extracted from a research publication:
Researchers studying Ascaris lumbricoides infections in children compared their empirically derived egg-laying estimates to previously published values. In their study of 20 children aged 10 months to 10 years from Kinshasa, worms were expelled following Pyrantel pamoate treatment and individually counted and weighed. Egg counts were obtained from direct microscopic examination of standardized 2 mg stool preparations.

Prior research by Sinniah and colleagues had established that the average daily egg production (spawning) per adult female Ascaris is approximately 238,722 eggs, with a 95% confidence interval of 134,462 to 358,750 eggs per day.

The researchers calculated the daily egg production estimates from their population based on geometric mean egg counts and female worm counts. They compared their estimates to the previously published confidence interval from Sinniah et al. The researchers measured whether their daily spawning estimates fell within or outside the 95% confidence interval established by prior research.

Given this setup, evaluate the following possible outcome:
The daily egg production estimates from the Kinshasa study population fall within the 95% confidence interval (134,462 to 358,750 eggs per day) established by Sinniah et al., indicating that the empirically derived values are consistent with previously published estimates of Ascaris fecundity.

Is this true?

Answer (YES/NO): YES